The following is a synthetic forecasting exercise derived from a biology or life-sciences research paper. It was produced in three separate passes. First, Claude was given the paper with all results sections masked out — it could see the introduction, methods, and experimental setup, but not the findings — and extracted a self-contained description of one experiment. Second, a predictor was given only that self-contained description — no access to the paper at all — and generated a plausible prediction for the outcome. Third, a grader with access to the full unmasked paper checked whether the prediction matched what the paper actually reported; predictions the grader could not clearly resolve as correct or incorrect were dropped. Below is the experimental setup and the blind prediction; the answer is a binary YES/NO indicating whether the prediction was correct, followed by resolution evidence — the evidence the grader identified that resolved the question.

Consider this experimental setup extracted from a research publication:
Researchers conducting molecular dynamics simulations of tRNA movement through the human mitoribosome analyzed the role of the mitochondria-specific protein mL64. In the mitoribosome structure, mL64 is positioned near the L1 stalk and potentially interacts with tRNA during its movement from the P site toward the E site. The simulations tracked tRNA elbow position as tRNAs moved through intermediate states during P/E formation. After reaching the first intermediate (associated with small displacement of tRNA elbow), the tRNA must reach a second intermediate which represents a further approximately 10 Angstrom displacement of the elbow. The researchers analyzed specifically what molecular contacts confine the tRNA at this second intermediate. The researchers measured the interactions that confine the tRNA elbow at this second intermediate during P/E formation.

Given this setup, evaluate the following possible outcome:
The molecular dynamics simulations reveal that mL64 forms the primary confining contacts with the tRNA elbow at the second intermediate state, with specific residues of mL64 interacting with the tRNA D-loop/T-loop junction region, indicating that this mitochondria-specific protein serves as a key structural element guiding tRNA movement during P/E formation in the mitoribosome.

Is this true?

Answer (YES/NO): YES